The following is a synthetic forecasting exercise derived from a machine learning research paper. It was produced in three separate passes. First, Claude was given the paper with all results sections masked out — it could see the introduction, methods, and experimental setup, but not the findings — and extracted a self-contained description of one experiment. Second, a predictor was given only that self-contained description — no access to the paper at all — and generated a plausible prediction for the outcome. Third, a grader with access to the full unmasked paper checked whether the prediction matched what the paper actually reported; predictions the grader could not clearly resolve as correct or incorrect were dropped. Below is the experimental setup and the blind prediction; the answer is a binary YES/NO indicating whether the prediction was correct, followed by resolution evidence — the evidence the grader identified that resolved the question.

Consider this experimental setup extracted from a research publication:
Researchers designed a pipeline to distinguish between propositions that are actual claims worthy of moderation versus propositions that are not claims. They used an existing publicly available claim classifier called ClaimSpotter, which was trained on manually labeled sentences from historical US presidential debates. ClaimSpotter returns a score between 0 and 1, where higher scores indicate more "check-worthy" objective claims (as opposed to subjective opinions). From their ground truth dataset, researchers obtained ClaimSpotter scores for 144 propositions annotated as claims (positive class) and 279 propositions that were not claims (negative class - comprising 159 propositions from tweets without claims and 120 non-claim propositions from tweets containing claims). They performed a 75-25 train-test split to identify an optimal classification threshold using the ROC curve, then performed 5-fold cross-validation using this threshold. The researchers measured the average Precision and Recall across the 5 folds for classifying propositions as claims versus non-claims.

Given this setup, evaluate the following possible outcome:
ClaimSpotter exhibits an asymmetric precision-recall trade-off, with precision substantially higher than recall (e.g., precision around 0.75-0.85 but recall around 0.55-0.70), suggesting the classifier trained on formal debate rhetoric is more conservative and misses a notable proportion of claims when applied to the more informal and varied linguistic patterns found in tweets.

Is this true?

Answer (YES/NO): NO